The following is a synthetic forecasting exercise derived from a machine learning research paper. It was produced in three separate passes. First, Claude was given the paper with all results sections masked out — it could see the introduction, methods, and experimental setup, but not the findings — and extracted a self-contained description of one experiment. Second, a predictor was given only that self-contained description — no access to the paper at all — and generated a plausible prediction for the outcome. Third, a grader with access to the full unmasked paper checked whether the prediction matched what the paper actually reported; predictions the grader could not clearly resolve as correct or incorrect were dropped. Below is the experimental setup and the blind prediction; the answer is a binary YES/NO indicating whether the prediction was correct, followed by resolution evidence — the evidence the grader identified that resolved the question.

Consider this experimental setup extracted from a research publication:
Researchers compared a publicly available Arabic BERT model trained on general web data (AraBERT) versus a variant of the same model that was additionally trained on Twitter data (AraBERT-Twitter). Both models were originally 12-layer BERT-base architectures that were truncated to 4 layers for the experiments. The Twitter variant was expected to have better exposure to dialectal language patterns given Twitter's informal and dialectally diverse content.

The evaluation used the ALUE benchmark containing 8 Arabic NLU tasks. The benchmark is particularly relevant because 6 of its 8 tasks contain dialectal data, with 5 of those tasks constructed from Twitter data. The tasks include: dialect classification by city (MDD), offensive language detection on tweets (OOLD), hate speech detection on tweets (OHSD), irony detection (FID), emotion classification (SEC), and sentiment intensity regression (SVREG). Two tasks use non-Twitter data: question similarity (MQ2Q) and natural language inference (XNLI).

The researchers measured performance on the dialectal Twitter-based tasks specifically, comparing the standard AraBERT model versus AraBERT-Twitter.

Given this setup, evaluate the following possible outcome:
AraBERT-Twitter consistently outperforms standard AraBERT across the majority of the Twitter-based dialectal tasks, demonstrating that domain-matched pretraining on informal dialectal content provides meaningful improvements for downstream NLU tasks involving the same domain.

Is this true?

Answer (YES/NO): NO